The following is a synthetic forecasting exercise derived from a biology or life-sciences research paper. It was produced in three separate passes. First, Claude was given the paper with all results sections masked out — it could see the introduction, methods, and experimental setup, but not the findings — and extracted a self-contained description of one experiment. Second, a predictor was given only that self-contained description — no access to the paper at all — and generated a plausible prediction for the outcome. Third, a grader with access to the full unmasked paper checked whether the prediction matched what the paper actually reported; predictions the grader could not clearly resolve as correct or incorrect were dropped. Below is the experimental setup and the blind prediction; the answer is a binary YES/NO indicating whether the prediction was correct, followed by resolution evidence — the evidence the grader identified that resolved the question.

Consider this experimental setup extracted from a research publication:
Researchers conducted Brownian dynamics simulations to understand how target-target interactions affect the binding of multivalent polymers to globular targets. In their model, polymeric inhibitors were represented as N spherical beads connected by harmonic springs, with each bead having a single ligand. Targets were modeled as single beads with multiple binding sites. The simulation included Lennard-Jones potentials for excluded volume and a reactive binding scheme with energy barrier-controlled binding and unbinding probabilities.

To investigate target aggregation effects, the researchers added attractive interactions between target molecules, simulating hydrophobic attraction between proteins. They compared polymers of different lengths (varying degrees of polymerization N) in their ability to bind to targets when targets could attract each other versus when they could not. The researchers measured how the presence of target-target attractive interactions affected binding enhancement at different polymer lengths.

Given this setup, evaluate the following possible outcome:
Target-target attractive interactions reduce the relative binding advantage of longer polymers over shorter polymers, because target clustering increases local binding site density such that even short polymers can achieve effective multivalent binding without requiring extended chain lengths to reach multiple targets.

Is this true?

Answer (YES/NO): NO